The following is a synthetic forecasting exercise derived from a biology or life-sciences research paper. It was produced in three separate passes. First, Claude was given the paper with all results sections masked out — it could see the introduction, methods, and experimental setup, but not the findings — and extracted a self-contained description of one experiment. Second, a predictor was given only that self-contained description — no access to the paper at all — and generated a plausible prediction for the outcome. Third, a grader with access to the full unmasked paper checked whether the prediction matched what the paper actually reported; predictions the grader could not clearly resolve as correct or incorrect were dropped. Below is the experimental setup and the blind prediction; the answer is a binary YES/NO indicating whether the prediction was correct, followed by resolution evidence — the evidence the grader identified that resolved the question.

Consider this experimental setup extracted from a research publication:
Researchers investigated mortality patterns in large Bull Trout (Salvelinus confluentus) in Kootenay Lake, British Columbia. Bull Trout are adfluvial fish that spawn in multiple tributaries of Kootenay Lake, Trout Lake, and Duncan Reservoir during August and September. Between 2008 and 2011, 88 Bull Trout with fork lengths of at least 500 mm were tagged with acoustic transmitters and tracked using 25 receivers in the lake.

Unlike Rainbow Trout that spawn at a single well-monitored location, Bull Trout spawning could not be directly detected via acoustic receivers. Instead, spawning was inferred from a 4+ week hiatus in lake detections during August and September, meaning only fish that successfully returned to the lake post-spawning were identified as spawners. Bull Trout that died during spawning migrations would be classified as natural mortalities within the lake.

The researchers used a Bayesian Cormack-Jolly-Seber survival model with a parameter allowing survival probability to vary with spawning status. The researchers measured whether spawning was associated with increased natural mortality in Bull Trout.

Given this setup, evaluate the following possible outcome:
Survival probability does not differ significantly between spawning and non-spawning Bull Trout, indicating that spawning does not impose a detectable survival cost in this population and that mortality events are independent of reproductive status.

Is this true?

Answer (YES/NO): NO